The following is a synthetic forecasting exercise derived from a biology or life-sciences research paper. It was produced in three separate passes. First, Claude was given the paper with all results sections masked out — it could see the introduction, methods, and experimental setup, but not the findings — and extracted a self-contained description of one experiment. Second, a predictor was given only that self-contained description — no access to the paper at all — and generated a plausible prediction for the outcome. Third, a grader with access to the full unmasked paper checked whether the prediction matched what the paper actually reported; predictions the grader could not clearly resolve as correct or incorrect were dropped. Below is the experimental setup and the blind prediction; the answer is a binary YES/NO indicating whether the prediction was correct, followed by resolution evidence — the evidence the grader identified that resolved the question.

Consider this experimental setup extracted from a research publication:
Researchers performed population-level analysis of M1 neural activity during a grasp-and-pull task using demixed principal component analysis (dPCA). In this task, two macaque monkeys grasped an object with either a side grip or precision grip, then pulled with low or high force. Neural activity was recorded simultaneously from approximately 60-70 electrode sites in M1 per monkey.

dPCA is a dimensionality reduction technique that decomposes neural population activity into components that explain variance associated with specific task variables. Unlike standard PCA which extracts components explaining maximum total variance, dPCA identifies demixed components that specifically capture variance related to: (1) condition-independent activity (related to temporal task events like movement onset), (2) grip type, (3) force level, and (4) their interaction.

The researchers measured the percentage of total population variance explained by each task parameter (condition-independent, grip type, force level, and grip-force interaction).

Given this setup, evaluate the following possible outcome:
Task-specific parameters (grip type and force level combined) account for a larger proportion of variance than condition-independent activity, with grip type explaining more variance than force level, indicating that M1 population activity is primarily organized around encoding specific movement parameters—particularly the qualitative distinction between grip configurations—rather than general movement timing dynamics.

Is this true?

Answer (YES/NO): NO